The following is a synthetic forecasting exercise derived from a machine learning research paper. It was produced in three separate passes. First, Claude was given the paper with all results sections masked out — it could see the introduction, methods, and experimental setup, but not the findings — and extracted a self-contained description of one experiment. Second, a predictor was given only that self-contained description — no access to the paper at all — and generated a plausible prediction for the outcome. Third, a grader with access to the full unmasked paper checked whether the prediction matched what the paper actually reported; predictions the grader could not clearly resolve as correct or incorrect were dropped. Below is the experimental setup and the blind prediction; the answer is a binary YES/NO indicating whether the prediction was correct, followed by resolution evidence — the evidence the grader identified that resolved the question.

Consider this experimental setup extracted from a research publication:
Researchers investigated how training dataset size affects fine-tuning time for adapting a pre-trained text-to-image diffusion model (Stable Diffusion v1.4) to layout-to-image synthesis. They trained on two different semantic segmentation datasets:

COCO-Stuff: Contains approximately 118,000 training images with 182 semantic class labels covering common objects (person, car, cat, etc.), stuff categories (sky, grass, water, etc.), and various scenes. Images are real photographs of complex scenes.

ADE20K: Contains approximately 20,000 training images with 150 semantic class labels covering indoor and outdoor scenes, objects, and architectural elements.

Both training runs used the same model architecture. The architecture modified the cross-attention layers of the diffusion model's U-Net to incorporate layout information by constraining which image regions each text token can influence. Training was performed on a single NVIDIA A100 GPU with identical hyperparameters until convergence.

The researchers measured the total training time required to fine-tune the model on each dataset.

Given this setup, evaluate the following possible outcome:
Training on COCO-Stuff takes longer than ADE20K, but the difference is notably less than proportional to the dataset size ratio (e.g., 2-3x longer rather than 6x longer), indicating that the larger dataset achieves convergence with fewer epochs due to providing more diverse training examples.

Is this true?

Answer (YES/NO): YES